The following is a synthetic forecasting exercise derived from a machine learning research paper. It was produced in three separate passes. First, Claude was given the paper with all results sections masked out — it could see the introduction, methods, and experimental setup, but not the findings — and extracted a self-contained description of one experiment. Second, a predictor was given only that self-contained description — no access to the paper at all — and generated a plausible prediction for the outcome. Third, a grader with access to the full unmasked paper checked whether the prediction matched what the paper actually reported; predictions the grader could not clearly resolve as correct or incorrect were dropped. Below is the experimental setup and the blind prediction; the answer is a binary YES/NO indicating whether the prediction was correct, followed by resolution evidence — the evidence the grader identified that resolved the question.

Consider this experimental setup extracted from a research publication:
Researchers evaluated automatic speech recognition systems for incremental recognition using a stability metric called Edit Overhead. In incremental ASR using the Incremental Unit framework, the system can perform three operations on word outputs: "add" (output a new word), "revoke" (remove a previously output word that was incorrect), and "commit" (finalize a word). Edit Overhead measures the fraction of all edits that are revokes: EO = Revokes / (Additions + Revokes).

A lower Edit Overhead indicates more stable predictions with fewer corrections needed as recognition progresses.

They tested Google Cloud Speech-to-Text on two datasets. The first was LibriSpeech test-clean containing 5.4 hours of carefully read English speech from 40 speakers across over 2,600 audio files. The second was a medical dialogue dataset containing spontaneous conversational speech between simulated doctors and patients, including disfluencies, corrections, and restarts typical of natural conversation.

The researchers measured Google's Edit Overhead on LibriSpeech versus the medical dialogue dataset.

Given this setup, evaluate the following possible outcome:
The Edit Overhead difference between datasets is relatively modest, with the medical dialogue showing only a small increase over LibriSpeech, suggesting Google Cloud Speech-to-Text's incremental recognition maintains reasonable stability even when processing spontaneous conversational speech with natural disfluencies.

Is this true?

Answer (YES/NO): NO